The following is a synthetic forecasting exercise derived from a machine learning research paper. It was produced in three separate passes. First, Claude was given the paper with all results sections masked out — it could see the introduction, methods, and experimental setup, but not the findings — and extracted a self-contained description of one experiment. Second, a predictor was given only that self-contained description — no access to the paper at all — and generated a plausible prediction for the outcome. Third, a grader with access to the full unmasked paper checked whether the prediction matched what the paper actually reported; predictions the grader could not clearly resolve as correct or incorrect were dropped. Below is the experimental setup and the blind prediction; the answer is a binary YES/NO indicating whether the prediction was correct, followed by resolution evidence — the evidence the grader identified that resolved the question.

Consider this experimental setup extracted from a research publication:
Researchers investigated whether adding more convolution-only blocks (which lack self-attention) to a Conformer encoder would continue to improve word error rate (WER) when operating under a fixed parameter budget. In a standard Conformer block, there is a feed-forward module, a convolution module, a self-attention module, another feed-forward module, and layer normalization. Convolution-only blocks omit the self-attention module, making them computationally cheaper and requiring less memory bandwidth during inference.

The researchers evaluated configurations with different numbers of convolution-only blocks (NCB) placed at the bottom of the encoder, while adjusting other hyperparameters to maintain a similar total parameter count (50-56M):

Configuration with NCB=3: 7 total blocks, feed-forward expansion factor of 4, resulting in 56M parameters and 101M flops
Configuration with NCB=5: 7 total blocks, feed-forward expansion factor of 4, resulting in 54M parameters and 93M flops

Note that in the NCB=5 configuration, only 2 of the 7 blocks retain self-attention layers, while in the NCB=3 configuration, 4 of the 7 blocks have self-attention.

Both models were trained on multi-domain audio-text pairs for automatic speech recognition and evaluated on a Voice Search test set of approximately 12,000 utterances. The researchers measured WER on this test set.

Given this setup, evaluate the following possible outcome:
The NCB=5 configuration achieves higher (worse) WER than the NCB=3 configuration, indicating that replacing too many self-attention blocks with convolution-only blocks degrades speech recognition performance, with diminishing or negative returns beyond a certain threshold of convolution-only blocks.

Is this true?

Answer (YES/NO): YES